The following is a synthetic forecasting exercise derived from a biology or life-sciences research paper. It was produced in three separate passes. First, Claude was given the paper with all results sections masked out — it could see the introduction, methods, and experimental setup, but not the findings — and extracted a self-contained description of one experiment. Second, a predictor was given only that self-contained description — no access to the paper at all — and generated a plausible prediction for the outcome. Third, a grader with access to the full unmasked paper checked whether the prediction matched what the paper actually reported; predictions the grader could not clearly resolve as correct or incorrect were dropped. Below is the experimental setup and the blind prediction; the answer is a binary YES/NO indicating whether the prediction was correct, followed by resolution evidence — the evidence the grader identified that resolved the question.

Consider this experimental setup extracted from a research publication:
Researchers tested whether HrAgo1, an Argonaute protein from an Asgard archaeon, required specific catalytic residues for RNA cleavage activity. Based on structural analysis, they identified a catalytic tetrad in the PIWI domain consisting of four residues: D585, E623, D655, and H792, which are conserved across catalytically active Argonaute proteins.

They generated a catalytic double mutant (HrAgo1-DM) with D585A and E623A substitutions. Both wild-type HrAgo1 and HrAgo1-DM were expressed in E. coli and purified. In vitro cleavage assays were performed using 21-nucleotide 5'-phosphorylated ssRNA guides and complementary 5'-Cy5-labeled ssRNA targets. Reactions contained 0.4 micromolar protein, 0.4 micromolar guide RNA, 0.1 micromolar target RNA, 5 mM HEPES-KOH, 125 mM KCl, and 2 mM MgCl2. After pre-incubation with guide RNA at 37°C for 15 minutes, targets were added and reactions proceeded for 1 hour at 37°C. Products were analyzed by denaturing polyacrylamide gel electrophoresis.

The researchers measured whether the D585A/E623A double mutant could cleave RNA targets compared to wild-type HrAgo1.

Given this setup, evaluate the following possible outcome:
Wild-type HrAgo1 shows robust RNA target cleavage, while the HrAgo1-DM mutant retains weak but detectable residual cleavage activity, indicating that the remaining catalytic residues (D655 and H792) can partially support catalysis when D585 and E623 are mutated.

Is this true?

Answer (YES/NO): NO